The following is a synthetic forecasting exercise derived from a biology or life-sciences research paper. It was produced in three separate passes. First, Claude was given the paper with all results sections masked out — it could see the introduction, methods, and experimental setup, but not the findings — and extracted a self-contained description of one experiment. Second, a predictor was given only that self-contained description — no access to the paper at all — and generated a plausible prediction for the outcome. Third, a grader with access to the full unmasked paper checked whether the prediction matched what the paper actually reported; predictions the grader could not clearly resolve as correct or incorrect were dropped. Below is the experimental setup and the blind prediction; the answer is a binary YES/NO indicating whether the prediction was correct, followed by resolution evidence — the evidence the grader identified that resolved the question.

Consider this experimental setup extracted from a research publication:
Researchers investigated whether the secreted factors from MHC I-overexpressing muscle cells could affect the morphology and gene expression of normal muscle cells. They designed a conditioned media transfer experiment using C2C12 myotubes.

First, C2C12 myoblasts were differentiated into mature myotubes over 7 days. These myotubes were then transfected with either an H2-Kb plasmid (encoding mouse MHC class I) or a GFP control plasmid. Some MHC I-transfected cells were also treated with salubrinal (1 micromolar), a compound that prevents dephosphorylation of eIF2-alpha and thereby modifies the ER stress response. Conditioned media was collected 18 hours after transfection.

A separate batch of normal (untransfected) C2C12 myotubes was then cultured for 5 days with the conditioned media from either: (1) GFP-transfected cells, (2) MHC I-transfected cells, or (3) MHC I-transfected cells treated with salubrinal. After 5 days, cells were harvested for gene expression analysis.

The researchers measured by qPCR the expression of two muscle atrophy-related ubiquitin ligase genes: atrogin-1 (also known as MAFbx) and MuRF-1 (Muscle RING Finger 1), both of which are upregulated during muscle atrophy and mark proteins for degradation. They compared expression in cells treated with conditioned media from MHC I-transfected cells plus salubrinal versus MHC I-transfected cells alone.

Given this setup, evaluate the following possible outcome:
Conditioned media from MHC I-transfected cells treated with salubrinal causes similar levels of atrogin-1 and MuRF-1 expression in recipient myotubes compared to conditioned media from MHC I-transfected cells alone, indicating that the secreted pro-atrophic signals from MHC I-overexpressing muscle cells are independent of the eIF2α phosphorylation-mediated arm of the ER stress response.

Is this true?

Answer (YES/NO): NO